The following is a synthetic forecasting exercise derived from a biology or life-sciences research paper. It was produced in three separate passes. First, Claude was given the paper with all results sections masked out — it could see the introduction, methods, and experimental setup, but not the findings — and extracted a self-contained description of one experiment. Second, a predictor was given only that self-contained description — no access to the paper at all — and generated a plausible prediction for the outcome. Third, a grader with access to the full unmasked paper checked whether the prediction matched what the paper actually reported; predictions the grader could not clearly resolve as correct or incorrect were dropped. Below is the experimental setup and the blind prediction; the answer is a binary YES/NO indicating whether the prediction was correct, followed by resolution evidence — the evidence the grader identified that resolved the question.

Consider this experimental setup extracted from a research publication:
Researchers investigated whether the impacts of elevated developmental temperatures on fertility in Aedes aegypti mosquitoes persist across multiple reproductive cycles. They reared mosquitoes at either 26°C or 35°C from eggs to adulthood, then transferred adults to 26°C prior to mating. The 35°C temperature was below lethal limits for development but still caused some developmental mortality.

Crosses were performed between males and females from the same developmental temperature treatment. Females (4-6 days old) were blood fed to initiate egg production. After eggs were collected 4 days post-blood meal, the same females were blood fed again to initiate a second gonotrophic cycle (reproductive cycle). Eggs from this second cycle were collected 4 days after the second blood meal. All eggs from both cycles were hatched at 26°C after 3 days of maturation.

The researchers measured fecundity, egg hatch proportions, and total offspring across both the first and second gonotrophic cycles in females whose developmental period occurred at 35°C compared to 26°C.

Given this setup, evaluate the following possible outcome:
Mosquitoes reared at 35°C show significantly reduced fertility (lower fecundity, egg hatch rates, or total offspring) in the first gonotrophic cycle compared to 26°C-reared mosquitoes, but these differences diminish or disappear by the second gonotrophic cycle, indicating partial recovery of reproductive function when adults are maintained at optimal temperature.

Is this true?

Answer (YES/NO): NO